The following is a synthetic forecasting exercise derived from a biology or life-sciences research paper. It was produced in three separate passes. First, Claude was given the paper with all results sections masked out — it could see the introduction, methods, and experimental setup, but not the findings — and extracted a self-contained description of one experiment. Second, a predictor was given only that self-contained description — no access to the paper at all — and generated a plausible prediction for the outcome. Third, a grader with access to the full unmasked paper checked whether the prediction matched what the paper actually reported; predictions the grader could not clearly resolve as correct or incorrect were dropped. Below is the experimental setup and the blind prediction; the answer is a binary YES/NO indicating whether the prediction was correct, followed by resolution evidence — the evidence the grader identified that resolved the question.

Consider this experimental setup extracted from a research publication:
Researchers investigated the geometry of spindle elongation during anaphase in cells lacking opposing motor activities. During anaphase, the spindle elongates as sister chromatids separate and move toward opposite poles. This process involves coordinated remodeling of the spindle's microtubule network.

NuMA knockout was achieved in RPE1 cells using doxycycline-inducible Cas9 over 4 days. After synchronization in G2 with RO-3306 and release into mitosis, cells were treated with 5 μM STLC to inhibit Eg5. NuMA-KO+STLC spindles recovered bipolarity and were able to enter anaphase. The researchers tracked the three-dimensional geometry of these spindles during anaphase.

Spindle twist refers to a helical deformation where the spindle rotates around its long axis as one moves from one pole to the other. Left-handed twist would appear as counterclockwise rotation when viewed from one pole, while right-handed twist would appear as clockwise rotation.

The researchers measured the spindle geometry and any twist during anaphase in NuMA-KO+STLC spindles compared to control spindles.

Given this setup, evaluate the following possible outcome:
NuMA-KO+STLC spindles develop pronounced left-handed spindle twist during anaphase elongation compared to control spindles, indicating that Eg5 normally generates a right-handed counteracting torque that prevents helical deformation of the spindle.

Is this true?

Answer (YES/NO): NO